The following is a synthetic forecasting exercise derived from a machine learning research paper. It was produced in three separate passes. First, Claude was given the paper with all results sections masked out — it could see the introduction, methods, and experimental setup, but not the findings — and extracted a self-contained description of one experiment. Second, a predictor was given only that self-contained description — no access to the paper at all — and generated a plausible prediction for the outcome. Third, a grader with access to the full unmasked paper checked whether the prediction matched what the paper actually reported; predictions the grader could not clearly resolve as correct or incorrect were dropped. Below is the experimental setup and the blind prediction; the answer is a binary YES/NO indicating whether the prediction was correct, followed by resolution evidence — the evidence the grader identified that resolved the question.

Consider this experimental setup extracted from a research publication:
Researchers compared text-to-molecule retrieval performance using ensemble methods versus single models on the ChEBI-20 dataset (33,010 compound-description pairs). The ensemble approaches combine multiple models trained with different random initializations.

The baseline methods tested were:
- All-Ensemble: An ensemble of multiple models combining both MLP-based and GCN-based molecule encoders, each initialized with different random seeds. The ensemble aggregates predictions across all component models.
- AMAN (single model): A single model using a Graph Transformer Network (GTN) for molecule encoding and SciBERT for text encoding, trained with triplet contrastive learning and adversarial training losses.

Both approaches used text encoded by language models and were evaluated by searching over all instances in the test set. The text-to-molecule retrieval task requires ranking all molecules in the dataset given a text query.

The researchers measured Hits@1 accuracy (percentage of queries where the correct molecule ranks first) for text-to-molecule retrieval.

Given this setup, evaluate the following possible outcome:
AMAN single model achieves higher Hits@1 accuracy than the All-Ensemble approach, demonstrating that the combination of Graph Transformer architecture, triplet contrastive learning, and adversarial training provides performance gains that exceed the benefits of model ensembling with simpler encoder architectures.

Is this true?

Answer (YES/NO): YES